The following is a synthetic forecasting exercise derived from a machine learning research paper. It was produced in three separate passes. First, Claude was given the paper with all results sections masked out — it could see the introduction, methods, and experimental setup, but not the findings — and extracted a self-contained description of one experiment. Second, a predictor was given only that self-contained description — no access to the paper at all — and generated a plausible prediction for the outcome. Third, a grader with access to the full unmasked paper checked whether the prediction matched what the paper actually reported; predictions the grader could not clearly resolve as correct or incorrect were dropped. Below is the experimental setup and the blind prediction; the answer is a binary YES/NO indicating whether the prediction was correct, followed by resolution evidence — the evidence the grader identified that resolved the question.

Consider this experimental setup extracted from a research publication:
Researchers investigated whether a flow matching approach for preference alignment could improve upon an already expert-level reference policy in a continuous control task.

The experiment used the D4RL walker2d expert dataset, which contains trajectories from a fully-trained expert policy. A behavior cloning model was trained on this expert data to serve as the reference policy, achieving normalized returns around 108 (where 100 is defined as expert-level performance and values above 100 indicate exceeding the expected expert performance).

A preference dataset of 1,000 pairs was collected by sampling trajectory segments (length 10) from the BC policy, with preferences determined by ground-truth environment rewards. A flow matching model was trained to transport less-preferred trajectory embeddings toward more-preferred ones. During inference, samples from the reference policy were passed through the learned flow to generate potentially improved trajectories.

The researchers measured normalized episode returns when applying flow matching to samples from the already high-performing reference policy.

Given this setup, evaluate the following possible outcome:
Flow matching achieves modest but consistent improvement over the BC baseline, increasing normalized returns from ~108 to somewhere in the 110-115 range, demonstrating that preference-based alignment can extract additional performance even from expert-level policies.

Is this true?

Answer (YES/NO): NO